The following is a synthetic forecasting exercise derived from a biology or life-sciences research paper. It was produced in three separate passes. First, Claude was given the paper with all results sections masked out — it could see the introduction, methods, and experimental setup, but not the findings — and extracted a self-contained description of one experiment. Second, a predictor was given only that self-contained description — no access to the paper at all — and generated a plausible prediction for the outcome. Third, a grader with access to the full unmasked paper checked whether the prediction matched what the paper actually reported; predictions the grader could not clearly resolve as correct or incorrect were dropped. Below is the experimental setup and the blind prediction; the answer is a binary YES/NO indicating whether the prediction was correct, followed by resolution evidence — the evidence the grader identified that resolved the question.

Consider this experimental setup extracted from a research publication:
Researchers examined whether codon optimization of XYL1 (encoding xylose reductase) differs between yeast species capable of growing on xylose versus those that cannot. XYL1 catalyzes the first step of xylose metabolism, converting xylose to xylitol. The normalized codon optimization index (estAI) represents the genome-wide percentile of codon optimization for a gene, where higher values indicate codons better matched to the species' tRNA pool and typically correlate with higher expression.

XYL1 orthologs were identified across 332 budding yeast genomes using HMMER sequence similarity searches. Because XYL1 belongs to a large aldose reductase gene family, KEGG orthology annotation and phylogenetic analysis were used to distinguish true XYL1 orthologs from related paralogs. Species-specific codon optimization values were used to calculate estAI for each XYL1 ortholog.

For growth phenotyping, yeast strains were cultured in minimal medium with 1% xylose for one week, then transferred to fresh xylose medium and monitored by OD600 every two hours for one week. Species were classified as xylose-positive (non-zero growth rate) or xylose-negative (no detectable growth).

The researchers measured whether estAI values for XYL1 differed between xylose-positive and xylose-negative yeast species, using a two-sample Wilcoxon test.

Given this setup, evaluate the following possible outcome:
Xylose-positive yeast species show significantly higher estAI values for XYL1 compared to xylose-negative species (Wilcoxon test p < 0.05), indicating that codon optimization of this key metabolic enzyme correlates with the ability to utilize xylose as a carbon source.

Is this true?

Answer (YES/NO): YES